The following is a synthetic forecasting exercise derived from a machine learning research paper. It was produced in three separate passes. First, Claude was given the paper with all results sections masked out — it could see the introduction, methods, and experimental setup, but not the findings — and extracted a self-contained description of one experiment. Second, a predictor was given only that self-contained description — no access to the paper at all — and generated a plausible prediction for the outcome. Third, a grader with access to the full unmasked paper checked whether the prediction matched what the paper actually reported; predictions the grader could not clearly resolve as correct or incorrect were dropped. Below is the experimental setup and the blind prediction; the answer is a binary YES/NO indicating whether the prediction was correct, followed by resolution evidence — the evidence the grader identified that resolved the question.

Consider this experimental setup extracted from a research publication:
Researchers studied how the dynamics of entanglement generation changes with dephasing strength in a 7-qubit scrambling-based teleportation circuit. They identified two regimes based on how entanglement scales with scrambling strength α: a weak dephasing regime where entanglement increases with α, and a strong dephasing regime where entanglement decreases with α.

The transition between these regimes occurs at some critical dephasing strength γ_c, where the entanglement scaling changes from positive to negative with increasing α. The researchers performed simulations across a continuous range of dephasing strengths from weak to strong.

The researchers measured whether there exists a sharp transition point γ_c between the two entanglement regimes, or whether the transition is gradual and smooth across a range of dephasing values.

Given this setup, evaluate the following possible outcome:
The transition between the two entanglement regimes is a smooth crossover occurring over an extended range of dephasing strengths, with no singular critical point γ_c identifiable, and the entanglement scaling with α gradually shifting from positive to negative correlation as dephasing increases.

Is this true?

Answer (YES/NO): NO